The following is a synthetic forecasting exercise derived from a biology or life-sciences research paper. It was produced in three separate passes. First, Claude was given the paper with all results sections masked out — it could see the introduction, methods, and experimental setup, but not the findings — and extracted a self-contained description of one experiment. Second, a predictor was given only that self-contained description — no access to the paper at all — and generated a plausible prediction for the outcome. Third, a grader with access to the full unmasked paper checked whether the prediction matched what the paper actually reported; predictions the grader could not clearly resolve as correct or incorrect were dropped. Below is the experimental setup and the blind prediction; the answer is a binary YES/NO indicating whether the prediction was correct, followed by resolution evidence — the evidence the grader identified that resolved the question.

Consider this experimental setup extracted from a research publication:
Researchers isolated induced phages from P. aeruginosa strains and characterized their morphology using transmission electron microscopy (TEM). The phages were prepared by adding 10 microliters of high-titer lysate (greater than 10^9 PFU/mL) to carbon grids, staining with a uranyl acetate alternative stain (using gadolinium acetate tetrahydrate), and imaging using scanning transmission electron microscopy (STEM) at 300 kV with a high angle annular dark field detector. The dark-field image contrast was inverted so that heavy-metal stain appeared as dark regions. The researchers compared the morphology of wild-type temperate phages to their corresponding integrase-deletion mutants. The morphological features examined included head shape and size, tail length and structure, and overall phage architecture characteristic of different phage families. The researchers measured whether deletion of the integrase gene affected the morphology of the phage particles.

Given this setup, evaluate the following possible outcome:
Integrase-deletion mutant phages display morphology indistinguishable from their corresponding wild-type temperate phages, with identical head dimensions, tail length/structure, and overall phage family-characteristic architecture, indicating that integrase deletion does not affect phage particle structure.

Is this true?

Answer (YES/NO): YES